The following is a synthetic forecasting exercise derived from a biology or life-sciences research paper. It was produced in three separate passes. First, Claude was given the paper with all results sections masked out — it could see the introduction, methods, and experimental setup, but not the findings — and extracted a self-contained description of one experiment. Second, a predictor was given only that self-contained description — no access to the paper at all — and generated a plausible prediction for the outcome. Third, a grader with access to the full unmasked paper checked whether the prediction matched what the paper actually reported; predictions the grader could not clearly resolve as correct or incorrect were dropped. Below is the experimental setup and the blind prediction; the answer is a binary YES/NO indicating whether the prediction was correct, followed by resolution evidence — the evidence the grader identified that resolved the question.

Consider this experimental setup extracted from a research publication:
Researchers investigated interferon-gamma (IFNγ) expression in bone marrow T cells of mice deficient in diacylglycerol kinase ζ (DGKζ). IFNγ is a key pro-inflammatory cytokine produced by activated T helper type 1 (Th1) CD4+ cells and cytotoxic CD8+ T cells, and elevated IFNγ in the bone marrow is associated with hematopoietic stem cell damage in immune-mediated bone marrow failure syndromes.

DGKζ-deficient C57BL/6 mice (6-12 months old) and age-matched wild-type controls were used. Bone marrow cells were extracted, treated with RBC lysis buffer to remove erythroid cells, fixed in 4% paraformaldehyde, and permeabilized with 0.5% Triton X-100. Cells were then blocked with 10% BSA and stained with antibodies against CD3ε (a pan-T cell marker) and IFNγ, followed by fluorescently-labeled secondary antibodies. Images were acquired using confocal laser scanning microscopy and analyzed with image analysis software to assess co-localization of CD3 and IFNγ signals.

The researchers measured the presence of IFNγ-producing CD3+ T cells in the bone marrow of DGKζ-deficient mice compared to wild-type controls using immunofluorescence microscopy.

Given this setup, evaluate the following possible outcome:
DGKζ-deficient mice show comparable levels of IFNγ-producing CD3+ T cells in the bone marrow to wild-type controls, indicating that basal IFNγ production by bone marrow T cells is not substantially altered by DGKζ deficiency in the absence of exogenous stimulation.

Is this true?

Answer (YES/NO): NO